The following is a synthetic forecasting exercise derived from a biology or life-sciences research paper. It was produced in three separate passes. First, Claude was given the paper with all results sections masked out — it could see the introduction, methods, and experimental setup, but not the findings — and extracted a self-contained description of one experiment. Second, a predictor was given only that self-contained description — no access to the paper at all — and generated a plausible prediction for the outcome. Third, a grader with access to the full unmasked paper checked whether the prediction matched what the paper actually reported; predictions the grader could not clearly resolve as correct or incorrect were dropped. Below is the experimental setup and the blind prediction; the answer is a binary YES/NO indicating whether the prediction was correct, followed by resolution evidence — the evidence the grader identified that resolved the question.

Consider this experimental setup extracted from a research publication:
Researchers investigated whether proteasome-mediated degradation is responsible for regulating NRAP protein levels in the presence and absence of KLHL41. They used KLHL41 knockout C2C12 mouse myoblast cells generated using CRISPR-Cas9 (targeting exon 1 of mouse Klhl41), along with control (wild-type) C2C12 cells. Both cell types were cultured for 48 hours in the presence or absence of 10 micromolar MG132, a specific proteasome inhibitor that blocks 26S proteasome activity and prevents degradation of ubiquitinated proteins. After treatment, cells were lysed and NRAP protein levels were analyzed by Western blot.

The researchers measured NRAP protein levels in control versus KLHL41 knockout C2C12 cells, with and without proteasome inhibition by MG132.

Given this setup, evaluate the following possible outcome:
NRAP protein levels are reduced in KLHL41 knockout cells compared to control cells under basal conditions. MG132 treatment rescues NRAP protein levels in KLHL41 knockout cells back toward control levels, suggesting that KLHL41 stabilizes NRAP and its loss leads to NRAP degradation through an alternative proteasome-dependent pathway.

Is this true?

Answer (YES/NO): NO